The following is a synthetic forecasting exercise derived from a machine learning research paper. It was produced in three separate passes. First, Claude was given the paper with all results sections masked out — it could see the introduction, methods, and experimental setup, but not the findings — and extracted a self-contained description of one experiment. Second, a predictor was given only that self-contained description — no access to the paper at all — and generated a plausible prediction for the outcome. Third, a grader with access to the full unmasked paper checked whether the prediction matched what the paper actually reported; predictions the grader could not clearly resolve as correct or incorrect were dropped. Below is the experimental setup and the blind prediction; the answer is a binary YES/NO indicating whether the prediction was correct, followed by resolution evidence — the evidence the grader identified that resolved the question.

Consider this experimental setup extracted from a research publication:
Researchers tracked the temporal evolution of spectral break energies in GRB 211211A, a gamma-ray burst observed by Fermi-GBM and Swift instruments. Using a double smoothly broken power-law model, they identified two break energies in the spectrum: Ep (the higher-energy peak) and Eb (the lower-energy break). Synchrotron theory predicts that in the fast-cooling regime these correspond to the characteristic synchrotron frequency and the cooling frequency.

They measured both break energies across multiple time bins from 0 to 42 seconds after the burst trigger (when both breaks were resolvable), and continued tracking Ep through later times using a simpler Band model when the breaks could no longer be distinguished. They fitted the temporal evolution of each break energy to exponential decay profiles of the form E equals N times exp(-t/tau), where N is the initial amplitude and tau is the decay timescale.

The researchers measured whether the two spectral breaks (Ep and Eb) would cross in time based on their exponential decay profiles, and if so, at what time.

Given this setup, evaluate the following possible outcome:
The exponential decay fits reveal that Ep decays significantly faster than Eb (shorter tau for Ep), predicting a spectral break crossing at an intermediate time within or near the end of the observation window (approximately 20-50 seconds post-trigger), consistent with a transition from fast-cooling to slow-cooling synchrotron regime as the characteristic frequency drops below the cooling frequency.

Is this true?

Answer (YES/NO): NO